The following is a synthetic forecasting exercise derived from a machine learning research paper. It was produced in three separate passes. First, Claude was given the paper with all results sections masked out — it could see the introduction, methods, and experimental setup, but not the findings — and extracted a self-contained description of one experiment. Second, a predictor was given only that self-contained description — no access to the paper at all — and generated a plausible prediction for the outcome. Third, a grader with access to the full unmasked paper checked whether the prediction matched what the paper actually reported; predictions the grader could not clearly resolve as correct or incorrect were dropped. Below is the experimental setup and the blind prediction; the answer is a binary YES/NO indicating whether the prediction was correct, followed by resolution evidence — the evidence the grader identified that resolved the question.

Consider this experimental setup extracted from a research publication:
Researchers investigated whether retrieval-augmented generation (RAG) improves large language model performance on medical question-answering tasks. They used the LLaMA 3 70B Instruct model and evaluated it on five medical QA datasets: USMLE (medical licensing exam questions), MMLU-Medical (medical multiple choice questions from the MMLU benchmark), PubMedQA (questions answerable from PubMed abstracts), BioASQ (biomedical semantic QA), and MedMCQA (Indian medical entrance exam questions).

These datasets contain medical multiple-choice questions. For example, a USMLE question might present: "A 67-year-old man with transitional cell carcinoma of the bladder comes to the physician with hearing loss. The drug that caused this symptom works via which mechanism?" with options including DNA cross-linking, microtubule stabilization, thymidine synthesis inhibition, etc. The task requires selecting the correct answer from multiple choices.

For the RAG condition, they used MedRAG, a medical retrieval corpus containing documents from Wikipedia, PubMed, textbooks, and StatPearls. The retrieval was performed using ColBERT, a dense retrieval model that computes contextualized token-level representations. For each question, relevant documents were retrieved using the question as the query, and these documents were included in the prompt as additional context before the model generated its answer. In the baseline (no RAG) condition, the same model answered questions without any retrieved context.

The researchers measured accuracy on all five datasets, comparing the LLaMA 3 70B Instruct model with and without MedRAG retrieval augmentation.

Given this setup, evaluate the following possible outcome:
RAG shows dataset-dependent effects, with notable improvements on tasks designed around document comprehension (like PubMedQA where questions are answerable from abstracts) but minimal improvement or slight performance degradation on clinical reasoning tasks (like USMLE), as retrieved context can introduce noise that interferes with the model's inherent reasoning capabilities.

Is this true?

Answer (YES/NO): YES